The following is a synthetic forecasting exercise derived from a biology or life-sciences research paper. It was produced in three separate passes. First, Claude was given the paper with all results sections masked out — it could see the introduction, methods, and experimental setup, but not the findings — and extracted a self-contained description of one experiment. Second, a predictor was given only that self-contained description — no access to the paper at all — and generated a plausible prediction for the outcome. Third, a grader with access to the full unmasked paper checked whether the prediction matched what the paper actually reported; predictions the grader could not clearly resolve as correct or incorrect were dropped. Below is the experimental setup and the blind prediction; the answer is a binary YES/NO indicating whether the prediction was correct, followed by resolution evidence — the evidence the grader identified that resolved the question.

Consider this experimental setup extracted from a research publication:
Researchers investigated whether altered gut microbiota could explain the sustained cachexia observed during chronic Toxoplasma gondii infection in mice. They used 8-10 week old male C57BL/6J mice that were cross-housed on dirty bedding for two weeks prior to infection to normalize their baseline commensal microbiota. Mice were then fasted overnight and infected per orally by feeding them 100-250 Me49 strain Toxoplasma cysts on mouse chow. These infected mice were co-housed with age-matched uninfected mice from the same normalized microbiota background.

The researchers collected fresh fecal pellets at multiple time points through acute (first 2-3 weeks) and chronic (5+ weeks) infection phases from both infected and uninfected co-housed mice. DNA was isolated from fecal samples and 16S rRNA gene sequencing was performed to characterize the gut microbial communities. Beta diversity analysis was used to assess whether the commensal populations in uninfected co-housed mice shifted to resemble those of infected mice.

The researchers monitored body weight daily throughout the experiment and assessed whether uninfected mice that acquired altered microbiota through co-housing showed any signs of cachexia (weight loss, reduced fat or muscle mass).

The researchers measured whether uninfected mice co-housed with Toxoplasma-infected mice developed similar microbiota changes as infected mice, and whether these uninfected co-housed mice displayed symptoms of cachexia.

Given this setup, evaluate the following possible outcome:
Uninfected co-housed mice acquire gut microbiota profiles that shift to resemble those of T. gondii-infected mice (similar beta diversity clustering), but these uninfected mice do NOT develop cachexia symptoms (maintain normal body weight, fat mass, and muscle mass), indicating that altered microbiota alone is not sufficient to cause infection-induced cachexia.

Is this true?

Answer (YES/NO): YES